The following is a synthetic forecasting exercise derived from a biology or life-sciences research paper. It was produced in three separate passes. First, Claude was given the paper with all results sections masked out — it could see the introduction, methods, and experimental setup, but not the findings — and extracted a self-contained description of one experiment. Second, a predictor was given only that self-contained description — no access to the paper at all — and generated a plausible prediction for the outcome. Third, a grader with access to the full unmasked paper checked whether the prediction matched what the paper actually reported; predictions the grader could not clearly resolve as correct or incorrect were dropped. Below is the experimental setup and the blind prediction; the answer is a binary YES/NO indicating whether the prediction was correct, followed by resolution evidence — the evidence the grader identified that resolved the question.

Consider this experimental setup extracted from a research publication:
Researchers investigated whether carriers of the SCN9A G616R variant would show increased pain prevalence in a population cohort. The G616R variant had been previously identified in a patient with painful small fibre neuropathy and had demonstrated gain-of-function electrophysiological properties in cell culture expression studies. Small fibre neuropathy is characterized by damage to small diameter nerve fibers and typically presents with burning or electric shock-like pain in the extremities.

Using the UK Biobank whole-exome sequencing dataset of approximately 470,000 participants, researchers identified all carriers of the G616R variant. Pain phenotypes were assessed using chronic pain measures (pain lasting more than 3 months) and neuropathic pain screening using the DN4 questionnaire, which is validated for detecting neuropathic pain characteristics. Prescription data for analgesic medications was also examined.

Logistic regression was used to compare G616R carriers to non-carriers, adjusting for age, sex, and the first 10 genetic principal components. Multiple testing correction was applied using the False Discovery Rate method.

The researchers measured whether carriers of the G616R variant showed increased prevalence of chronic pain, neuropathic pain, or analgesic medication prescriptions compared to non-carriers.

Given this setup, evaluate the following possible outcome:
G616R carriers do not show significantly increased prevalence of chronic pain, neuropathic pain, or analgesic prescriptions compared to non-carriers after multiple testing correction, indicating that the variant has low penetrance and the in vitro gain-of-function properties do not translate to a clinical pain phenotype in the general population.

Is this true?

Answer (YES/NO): YES